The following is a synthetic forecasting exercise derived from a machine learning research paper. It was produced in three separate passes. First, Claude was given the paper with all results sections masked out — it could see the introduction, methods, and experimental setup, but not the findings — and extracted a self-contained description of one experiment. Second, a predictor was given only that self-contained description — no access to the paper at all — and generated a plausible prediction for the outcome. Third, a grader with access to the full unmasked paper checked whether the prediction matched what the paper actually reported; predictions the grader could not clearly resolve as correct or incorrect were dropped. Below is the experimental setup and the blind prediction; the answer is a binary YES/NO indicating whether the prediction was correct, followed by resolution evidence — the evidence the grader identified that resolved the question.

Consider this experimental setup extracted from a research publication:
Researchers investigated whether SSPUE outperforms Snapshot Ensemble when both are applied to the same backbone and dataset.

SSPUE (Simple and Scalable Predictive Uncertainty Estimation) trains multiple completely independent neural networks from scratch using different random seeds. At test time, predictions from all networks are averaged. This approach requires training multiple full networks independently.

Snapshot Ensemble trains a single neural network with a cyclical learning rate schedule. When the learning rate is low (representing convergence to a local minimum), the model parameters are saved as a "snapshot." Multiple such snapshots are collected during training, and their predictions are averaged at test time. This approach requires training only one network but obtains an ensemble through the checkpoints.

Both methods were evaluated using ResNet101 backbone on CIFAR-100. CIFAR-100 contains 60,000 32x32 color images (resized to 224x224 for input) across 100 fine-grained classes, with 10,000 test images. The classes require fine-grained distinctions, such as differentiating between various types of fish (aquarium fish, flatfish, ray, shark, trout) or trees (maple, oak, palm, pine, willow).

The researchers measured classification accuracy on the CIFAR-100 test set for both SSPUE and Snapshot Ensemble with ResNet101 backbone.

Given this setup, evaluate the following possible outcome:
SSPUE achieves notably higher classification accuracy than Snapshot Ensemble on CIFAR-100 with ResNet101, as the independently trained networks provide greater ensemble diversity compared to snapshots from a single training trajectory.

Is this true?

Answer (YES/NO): NO